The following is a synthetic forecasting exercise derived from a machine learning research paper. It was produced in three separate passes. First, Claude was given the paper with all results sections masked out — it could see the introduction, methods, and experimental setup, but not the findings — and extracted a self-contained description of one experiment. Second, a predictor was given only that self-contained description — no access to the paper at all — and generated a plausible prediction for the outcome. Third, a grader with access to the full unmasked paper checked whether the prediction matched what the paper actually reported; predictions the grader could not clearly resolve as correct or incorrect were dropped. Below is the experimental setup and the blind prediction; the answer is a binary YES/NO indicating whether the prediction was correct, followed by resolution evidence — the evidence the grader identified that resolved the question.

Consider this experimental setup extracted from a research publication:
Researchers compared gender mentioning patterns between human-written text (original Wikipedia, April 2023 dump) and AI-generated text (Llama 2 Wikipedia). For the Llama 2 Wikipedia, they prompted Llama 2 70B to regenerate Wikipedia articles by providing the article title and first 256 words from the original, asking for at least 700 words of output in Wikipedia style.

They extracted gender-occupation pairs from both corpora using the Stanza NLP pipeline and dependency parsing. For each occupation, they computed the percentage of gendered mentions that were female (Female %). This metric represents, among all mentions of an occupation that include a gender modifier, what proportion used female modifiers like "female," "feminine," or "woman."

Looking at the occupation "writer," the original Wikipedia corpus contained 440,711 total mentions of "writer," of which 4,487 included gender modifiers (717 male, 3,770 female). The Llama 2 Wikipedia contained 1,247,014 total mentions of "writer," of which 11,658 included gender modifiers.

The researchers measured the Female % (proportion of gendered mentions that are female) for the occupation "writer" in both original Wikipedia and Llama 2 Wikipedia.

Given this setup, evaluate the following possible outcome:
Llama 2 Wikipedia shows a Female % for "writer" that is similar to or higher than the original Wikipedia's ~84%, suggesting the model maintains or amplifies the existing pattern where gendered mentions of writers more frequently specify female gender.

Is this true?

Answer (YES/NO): YES